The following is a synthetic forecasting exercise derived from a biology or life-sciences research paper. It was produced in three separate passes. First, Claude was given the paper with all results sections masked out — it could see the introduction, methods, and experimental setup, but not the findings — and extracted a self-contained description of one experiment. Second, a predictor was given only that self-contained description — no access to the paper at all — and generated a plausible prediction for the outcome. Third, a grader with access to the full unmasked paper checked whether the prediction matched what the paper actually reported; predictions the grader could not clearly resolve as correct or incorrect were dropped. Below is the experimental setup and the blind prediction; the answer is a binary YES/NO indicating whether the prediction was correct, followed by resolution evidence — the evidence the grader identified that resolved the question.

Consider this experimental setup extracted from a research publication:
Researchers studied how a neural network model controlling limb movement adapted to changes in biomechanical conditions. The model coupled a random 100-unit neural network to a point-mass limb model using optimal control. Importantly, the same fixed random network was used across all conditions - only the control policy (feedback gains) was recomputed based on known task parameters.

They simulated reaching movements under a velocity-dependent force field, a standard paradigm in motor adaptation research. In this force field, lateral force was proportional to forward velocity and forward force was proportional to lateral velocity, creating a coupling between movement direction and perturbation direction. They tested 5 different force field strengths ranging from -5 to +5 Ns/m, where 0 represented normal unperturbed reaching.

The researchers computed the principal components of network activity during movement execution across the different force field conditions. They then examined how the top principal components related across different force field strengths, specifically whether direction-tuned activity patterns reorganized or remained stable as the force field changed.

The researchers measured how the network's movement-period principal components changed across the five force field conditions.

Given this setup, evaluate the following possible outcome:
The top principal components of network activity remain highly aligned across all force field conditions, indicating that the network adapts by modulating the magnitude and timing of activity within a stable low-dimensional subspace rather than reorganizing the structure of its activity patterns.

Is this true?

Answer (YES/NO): NO